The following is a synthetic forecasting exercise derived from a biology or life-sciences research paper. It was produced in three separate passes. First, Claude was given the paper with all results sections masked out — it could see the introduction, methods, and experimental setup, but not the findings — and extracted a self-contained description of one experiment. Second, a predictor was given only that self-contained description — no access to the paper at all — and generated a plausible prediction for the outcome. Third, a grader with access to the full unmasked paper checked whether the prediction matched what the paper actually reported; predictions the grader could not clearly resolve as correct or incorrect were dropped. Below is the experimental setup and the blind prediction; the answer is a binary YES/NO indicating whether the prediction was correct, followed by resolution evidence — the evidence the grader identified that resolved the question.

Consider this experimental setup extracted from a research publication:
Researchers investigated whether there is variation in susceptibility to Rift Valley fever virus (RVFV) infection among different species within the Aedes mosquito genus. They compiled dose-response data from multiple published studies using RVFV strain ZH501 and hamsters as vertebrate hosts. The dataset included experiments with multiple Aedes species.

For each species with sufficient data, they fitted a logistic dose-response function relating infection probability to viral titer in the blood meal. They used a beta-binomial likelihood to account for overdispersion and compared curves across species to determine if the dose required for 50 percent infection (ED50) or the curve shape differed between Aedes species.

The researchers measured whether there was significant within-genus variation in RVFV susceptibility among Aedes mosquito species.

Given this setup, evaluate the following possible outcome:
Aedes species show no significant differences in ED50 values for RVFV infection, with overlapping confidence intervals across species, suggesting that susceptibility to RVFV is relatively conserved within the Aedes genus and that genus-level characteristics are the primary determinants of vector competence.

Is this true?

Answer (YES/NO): NO